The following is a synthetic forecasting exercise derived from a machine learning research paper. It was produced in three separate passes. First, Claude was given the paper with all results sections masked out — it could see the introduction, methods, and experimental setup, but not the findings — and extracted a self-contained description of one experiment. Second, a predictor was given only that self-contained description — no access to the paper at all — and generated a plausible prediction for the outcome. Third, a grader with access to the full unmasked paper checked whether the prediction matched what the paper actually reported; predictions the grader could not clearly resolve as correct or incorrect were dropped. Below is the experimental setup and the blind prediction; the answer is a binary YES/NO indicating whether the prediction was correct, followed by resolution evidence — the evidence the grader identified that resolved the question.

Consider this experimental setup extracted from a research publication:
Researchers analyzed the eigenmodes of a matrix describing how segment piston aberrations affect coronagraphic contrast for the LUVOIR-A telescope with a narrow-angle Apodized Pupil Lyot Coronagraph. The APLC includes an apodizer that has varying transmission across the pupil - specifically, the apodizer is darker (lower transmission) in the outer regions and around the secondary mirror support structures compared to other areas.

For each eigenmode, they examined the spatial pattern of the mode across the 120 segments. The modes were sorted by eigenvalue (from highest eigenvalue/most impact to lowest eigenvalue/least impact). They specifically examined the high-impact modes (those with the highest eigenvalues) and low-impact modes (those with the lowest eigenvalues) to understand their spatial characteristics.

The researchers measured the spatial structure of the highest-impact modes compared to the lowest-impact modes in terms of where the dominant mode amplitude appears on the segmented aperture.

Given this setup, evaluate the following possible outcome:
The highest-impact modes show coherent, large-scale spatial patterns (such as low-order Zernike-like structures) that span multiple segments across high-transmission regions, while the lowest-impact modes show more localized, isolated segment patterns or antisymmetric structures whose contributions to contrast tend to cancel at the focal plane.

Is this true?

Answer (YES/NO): NO